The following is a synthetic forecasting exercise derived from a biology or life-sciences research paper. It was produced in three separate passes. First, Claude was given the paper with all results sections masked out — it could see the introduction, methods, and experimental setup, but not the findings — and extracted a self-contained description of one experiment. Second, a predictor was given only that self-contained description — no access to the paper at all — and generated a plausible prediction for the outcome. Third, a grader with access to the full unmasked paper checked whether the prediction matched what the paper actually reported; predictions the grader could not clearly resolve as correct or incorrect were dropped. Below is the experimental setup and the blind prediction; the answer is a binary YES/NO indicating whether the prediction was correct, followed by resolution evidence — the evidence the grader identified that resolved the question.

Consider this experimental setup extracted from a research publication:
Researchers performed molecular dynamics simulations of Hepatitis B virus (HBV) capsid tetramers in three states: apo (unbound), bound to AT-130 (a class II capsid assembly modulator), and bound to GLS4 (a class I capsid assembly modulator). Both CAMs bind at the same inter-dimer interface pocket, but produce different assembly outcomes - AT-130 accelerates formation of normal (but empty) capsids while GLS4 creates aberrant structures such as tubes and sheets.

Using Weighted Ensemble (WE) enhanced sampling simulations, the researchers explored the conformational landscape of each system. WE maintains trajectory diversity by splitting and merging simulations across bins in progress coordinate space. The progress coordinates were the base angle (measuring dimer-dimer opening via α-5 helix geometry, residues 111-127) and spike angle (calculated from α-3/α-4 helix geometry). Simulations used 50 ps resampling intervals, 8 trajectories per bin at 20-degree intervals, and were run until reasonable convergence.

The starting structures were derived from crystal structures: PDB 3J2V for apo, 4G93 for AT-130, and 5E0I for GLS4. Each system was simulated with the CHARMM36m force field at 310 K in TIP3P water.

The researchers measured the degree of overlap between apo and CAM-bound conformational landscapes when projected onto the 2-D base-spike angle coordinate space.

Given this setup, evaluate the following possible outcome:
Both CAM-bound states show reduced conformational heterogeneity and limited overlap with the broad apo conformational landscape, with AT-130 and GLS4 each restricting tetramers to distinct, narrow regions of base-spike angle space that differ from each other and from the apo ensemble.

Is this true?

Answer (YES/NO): NO